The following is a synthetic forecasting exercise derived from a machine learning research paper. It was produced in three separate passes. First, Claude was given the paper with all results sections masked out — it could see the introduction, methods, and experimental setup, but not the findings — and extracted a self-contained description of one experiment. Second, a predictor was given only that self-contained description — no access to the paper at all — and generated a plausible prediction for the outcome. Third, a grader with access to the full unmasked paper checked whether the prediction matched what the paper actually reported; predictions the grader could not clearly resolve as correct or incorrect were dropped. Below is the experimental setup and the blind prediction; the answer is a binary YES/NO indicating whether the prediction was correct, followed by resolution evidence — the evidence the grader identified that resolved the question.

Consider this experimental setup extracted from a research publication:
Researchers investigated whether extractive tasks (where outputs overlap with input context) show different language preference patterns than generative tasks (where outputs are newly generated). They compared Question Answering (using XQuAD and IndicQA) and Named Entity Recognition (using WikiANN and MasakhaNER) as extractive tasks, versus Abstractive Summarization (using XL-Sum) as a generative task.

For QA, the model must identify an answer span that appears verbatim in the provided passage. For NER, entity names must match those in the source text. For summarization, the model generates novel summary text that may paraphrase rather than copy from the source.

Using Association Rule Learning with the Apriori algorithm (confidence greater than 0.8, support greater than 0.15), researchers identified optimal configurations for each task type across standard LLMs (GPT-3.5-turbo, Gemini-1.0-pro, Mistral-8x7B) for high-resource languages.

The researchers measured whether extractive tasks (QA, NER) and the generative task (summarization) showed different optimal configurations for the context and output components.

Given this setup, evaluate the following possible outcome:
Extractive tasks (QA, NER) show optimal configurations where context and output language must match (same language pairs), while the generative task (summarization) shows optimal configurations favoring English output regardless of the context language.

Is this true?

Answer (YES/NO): NO